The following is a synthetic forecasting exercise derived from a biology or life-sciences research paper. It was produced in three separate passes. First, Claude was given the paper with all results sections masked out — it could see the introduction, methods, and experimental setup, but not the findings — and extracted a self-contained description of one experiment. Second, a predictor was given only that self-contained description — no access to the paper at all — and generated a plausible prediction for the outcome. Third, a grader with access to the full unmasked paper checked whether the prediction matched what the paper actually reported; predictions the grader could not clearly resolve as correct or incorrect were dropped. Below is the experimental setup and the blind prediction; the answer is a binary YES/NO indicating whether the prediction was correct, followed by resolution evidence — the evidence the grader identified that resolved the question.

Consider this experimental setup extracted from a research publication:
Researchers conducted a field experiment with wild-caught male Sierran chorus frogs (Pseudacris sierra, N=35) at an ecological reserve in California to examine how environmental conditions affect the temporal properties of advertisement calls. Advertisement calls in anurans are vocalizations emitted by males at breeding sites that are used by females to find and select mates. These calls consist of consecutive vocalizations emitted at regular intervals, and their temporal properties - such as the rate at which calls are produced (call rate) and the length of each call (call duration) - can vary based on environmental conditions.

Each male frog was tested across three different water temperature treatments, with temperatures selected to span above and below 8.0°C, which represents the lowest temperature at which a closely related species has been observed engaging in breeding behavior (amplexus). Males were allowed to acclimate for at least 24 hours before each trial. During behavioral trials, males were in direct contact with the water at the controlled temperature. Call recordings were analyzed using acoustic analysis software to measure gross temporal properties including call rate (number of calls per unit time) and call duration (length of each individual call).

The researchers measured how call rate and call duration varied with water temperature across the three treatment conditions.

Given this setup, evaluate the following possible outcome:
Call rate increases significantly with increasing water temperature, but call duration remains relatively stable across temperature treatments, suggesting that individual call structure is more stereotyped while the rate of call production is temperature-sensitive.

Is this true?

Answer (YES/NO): NO